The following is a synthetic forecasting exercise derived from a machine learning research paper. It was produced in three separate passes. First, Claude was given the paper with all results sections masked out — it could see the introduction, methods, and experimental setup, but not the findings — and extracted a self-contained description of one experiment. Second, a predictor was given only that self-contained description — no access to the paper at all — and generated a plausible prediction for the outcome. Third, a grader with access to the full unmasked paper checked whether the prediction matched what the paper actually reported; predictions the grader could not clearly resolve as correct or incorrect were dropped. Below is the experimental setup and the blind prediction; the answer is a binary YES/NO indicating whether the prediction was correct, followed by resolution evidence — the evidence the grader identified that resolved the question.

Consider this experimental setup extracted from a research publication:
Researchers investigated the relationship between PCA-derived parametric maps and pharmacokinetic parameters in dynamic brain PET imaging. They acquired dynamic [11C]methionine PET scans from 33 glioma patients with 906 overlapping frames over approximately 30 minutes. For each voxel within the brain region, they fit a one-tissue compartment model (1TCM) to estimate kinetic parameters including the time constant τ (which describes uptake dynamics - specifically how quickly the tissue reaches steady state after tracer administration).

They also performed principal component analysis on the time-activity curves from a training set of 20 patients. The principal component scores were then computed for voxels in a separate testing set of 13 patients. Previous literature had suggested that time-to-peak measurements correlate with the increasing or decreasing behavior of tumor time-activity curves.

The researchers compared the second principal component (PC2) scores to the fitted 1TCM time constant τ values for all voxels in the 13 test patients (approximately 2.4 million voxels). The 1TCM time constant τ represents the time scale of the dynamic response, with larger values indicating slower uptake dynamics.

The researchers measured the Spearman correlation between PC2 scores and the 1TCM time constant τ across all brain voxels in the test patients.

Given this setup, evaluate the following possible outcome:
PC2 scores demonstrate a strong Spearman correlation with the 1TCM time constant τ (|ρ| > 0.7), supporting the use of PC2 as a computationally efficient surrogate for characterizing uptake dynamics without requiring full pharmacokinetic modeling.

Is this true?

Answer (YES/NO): NO